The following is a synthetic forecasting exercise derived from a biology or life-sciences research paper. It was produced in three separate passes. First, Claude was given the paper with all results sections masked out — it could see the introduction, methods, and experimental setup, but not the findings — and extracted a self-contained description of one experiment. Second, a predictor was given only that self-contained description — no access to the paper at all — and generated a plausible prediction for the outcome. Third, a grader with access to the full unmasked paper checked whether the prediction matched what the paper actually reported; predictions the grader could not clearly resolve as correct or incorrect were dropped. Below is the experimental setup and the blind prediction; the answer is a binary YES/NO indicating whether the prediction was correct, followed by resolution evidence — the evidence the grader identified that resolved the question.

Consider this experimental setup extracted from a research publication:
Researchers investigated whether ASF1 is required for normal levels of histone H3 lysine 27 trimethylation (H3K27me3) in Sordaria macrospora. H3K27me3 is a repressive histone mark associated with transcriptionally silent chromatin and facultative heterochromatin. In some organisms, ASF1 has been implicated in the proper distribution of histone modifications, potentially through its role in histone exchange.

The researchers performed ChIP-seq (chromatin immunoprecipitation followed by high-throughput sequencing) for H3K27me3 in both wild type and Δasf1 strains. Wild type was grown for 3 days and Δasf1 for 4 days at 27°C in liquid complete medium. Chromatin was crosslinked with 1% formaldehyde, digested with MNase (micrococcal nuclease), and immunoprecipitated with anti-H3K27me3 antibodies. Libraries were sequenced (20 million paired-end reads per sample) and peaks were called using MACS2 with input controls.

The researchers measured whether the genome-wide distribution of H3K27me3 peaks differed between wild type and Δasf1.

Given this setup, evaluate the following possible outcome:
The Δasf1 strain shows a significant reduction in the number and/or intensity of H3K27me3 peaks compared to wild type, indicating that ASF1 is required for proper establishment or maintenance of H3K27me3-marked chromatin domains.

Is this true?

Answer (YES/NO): NO